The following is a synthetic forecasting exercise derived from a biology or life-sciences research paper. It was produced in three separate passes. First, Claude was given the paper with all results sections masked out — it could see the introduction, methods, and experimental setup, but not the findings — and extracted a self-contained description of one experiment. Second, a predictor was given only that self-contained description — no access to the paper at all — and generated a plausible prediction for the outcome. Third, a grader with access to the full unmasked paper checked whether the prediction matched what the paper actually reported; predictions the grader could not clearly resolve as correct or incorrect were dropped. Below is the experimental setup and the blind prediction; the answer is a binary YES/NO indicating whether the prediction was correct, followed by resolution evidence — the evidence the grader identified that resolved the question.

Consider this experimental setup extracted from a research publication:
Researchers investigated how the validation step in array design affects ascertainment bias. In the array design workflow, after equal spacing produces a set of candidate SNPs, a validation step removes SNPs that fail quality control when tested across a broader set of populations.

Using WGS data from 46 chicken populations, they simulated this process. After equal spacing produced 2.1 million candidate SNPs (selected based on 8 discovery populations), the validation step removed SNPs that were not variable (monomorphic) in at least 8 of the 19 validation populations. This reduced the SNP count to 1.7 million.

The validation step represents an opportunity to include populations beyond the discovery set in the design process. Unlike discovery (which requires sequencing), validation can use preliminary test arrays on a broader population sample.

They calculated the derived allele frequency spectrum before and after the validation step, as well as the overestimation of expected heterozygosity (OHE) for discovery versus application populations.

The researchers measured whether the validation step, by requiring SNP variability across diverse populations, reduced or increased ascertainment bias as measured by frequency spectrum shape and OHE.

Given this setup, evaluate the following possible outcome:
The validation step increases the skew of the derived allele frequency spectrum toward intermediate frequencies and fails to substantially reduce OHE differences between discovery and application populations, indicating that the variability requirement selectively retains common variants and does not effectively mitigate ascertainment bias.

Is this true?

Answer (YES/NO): NO